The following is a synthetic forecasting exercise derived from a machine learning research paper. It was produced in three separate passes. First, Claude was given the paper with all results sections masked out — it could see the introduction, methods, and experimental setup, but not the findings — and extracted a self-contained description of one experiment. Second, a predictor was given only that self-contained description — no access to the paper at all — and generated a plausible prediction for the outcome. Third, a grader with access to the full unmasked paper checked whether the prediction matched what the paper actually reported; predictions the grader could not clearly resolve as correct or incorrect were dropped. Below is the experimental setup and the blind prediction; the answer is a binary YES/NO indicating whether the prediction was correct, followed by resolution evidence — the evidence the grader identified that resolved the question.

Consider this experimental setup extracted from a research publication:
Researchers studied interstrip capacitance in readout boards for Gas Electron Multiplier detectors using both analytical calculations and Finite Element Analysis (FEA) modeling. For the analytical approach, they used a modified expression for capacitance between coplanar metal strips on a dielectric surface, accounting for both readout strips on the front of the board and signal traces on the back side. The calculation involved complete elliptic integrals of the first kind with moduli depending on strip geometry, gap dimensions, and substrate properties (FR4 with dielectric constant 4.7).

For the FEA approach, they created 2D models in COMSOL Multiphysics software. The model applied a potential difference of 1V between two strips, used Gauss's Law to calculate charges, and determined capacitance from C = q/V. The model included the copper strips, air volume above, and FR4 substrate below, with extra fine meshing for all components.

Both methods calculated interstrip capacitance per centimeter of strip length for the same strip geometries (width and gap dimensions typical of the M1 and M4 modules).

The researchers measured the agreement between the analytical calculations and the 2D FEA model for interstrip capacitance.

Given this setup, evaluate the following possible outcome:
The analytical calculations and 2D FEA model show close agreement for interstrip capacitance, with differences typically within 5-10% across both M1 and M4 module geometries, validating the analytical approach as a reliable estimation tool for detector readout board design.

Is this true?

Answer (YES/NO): NO